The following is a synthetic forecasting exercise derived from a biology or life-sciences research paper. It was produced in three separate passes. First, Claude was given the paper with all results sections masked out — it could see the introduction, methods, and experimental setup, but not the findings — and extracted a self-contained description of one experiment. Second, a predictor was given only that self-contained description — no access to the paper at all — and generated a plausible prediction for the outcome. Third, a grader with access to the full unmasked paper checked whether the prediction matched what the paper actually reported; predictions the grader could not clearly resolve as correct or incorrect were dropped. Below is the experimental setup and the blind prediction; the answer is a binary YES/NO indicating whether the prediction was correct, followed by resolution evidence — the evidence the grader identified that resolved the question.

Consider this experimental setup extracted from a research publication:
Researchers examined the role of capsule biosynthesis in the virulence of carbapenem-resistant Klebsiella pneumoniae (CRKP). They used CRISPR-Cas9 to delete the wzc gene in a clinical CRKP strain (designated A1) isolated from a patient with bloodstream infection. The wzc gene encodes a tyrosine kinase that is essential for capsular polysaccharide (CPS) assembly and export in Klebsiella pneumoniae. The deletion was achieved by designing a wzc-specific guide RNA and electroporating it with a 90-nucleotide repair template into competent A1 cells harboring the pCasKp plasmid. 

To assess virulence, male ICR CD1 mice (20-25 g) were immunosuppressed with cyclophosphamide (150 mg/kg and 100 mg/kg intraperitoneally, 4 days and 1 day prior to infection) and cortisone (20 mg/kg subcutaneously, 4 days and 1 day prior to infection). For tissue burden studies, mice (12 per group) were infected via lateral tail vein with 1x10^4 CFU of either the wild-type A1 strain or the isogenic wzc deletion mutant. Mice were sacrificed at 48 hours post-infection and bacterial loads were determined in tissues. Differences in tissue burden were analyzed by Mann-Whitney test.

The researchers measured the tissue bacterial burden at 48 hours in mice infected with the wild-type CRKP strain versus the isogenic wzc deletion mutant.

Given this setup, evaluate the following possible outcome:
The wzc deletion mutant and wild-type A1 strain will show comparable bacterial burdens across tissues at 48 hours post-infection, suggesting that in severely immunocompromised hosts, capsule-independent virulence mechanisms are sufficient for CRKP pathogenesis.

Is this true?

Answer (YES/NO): NO